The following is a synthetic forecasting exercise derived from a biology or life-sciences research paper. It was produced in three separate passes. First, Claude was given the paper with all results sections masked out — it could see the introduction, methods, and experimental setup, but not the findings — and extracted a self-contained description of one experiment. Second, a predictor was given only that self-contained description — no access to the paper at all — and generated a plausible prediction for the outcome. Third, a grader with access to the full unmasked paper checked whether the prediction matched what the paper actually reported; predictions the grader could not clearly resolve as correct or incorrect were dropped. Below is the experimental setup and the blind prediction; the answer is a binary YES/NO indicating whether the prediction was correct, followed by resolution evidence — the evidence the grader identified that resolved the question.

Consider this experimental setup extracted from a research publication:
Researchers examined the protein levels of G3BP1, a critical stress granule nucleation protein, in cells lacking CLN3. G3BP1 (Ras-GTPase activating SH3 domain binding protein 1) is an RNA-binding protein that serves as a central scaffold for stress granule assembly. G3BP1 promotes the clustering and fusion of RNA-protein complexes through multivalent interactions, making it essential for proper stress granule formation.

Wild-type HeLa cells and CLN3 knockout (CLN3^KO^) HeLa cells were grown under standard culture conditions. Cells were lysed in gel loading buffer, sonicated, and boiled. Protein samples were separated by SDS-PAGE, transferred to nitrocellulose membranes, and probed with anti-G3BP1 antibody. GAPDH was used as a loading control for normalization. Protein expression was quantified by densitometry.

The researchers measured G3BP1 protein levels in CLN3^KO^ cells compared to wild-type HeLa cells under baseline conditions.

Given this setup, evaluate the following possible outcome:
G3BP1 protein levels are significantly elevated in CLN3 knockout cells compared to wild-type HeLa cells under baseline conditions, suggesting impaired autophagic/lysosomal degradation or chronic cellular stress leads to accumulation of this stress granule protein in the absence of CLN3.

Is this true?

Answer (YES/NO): NO